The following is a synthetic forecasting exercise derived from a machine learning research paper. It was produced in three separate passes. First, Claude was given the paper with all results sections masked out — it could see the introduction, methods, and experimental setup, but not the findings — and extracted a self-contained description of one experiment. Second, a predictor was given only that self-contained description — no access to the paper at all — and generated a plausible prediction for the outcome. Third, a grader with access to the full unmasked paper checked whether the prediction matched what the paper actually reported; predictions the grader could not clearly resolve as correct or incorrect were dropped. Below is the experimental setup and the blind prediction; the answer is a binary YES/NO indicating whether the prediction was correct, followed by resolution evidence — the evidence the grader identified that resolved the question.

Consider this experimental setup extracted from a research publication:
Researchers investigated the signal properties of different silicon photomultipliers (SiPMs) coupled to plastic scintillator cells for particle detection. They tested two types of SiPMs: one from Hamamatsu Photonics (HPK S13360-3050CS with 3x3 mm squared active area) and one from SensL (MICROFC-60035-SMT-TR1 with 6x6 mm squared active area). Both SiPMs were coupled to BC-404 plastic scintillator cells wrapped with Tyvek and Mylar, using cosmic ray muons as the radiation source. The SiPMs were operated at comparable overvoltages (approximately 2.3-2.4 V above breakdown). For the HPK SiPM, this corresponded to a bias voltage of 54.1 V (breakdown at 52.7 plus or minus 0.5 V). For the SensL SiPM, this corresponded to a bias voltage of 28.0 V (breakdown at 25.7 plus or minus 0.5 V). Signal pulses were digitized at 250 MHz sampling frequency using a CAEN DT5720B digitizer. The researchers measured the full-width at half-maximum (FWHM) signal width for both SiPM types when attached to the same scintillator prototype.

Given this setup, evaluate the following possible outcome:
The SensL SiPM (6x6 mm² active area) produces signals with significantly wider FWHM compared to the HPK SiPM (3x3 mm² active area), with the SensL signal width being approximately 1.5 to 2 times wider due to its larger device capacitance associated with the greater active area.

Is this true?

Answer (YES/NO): NO